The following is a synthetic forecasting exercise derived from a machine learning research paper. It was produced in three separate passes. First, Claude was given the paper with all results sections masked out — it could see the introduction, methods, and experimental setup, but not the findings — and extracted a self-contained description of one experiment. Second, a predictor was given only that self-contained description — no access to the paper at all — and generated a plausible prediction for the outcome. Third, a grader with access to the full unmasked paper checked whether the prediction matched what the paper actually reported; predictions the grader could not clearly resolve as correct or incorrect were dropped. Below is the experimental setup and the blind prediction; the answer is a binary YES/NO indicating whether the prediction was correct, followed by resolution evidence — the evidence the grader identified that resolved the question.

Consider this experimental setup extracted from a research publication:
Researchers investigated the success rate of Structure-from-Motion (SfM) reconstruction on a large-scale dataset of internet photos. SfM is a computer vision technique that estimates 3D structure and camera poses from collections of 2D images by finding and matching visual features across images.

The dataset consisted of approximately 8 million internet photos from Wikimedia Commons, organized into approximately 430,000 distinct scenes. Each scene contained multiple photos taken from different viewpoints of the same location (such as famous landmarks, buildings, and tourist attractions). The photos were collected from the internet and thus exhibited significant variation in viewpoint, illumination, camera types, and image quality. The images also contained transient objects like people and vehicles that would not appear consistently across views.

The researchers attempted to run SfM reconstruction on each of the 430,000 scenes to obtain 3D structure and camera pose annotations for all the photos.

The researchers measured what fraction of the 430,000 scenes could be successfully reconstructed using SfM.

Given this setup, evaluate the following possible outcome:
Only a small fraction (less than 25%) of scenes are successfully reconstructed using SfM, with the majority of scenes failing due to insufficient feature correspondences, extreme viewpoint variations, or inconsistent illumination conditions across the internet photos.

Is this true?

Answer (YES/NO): YES